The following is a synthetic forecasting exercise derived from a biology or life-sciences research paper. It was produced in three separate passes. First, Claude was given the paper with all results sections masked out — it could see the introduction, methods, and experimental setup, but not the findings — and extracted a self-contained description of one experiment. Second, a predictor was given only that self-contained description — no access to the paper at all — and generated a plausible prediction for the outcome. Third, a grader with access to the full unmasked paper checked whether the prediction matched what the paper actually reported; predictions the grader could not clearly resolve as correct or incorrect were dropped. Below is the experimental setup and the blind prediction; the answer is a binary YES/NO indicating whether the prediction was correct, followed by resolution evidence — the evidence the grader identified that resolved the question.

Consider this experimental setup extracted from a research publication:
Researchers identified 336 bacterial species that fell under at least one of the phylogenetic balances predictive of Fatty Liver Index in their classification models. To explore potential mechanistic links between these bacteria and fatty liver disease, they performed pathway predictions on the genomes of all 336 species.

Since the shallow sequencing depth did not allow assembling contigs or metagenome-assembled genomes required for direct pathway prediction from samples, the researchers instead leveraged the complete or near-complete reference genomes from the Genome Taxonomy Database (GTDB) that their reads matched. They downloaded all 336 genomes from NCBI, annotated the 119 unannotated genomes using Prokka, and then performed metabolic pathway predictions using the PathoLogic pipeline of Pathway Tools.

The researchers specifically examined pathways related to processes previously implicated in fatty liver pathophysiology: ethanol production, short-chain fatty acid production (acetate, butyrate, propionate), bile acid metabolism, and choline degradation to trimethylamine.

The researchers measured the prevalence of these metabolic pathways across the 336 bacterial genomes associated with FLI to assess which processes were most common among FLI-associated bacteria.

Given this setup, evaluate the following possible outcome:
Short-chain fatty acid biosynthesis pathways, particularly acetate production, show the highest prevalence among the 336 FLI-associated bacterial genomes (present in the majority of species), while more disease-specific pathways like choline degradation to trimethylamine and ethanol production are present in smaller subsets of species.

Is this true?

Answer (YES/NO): NO